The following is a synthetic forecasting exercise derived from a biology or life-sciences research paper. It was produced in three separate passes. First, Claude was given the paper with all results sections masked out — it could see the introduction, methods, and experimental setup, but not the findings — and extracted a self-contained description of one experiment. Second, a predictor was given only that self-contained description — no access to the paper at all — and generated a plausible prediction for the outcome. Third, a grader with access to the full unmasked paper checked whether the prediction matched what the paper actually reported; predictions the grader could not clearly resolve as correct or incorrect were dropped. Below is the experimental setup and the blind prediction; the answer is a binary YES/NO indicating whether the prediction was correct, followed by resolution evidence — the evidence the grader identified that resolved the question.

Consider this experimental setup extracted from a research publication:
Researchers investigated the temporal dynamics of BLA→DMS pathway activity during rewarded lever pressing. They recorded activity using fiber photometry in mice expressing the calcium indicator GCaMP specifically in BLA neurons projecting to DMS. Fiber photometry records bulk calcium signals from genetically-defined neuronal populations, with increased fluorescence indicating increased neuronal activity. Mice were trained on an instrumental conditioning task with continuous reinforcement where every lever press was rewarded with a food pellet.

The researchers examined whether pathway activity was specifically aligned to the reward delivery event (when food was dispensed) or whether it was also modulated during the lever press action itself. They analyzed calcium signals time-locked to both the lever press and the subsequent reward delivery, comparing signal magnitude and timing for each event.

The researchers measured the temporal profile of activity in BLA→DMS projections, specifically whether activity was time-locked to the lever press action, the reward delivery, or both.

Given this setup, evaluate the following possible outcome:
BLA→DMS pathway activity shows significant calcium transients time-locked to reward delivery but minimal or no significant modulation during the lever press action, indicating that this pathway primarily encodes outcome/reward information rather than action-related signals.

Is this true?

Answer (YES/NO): YES